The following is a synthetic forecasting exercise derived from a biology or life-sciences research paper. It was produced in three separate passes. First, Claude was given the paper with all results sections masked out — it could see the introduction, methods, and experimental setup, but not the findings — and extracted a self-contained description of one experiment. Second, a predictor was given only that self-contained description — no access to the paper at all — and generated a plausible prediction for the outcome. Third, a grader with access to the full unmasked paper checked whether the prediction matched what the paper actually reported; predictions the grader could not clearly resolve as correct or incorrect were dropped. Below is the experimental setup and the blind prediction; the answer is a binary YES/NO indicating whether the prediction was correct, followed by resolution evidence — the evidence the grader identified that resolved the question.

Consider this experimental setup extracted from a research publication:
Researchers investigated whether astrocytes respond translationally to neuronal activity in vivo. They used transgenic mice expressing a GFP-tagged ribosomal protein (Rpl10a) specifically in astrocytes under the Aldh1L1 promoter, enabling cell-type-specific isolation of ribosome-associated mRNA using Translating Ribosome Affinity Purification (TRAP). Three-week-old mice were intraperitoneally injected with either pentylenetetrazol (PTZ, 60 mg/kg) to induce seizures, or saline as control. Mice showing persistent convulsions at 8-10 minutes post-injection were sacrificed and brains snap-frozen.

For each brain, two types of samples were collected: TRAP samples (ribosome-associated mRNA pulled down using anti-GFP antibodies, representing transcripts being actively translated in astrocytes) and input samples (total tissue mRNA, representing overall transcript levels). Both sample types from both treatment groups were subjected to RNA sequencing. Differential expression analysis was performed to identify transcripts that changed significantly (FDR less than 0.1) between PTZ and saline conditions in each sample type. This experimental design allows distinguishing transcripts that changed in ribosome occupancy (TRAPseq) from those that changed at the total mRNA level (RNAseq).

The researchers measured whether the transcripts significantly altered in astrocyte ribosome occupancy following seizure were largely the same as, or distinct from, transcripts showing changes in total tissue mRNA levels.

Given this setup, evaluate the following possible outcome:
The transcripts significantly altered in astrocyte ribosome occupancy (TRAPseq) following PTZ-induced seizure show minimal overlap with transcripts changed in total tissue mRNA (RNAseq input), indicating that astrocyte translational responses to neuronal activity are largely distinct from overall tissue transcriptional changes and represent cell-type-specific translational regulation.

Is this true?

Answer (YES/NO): YES